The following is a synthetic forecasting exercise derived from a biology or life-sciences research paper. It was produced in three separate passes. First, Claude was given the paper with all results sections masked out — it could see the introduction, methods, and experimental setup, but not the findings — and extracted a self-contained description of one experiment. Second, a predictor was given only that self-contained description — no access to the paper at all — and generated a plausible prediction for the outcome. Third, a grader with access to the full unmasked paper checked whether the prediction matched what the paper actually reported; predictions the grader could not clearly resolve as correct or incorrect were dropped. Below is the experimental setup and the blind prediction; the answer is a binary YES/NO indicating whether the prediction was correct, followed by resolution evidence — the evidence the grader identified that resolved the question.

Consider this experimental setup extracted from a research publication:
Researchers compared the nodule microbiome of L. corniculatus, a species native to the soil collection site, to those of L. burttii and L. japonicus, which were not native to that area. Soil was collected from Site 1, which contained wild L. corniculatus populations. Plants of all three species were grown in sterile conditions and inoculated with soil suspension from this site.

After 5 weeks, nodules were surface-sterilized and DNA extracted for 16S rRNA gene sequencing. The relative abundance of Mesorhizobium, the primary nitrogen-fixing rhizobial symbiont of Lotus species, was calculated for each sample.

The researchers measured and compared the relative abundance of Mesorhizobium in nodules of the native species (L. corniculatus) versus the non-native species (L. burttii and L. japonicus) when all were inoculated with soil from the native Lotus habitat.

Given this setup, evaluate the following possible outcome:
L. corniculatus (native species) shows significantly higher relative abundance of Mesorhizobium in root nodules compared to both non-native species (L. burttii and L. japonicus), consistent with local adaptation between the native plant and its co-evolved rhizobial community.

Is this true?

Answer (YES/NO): NO